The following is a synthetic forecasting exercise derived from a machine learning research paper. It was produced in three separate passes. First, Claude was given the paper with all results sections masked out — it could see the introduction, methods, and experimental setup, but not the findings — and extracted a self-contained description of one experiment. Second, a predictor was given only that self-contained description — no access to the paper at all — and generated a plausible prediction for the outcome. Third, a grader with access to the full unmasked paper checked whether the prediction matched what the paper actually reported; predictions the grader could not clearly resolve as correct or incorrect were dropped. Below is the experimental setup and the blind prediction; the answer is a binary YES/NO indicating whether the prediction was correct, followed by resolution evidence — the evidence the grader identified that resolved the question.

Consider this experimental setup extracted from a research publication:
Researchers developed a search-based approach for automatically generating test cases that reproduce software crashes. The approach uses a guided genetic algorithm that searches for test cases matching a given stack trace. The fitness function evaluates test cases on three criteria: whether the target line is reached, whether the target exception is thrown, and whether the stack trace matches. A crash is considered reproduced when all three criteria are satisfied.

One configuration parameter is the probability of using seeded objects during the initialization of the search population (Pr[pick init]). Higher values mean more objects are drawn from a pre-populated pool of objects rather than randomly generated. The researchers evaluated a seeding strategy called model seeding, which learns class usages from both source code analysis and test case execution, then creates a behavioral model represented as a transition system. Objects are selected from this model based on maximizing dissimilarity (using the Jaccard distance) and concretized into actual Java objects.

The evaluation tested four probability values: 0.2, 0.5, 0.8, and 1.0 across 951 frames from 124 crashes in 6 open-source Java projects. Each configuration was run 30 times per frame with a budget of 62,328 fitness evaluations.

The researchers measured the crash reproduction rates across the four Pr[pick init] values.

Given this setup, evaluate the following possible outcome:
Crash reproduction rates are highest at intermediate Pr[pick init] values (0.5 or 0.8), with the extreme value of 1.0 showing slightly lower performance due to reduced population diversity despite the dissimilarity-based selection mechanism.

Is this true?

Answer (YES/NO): NO